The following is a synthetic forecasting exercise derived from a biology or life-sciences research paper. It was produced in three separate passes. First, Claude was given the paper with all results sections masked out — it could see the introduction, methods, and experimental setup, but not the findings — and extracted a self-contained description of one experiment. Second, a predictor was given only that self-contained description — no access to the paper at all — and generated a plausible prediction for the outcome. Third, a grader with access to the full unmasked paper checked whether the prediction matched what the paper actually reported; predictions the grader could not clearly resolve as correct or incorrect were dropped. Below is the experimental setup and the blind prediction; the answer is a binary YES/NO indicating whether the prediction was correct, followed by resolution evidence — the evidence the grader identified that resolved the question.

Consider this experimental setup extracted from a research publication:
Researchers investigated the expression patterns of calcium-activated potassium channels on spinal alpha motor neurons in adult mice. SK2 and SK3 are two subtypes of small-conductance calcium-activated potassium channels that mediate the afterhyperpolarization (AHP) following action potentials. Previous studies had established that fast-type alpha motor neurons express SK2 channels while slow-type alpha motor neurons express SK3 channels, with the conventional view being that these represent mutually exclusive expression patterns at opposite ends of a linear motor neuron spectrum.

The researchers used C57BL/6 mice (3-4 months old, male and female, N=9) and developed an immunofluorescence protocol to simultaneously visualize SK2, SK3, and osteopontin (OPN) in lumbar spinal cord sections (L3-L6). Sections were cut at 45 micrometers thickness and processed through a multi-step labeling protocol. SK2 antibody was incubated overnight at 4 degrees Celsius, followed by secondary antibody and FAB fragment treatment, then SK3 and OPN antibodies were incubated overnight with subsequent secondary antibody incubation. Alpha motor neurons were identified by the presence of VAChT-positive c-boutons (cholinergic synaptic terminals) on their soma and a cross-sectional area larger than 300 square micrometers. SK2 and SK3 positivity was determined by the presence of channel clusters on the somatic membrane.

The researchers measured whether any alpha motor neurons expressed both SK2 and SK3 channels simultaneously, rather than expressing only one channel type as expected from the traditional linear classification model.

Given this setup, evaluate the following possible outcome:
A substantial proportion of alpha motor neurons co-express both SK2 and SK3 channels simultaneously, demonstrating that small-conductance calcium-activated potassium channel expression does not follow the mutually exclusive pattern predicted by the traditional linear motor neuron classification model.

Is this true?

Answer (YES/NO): NO